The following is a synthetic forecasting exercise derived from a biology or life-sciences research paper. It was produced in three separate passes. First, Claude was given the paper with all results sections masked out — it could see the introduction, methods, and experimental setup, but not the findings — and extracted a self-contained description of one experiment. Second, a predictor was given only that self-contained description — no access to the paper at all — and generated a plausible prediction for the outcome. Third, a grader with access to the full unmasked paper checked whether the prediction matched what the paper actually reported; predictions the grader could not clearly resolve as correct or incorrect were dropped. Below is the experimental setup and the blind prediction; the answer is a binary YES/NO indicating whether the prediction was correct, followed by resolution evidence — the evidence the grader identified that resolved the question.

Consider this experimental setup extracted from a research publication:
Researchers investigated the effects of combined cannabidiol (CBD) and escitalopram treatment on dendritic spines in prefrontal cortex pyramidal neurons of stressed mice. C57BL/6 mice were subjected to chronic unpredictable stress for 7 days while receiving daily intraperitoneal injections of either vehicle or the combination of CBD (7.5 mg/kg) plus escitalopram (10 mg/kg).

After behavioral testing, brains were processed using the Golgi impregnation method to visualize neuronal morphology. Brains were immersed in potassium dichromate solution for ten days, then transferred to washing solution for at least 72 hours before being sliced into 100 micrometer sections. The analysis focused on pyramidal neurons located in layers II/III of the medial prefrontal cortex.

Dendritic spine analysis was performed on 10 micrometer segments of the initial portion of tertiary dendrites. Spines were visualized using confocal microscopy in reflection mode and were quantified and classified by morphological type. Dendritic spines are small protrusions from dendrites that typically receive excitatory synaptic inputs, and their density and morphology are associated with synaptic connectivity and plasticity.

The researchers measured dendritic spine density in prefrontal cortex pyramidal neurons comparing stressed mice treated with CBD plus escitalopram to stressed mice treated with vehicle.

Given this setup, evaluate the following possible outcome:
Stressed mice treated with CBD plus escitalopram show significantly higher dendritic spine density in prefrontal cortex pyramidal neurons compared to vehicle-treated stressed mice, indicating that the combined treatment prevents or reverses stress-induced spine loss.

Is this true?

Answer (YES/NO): NO